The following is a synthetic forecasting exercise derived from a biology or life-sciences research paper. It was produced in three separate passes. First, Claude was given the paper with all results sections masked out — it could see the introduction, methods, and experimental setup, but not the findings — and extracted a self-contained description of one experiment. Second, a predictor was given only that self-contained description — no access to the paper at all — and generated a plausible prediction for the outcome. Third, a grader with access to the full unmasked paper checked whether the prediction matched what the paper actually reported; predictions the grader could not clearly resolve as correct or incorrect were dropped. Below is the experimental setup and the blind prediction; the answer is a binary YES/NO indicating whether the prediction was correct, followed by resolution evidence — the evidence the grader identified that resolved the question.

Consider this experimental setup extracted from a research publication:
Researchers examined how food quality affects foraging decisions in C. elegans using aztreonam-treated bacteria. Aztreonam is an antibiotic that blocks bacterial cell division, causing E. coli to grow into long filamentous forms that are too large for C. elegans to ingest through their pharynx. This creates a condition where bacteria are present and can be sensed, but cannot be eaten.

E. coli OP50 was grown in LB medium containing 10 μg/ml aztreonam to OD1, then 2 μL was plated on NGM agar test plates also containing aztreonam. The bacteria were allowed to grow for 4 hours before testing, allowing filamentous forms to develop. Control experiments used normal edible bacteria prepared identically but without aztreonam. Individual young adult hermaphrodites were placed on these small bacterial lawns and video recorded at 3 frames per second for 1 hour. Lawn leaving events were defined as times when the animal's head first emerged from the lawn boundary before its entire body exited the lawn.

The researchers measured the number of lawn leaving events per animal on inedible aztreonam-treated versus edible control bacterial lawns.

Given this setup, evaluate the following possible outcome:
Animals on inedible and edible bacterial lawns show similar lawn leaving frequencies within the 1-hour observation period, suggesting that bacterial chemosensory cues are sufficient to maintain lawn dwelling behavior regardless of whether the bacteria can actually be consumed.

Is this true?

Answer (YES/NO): NO